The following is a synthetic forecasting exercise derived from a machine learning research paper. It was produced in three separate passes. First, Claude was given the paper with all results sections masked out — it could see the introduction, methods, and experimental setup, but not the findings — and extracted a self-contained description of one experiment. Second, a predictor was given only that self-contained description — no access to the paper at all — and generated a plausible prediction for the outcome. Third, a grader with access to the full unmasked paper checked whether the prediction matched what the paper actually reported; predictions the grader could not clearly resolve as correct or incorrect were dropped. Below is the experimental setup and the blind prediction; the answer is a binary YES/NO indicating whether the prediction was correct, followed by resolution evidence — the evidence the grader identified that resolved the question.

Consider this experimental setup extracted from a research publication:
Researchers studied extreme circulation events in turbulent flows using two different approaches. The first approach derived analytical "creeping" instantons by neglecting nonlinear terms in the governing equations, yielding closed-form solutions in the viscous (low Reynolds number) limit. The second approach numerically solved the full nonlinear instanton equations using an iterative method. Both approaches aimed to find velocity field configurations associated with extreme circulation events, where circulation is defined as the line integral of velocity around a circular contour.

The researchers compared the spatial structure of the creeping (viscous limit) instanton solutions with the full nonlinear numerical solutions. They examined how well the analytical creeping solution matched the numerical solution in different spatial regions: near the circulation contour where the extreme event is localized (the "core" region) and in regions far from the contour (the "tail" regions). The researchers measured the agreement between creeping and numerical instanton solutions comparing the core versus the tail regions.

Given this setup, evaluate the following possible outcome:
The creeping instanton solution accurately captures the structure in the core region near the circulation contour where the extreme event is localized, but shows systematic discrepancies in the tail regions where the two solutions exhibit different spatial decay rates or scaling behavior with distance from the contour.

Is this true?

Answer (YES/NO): YES